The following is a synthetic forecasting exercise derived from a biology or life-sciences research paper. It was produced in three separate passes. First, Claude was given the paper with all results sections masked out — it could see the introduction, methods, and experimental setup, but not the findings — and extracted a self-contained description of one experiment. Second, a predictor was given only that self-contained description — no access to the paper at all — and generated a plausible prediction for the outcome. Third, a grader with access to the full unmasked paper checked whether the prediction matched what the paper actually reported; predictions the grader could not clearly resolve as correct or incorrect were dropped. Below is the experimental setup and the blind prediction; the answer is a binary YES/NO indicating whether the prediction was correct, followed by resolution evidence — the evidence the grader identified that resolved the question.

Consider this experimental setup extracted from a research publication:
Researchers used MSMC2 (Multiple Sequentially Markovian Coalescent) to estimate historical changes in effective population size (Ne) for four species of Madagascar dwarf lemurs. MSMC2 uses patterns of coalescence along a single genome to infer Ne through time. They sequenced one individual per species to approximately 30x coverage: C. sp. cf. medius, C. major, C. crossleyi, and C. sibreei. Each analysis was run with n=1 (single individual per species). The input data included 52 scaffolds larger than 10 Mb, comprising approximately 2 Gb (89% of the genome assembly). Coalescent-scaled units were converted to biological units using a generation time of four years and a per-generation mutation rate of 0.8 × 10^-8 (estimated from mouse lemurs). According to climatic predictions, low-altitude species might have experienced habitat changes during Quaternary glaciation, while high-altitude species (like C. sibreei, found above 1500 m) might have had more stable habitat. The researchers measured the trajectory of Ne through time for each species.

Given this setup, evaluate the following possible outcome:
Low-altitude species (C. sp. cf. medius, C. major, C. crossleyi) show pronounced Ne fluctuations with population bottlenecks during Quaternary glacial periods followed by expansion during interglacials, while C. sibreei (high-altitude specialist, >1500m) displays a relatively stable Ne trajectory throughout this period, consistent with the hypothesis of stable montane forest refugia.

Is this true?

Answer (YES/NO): NO